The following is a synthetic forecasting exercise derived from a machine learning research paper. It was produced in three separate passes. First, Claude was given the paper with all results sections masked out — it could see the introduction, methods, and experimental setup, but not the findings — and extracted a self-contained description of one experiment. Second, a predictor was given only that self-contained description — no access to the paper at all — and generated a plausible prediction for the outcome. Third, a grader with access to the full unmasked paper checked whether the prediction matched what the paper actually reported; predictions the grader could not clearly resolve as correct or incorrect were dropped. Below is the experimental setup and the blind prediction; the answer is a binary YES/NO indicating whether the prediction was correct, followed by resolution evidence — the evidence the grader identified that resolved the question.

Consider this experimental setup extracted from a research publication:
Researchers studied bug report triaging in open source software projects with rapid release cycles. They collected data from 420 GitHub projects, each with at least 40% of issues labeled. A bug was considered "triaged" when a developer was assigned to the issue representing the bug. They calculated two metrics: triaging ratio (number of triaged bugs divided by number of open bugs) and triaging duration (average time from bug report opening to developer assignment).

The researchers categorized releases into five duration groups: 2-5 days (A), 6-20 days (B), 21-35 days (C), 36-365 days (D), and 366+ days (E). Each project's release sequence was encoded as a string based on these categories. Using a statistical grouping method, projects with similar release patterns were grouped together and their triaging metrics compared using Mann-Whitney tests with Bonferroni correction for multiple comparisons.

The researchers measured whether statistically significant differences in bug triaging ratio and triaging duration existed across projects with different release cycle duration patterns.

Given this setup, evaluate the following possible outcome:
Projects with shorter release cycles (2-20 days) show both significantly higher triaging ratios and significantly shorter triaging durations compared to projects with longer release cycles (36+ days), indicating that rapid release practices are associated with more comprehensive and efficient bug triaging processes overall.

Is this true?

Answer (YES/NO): NO